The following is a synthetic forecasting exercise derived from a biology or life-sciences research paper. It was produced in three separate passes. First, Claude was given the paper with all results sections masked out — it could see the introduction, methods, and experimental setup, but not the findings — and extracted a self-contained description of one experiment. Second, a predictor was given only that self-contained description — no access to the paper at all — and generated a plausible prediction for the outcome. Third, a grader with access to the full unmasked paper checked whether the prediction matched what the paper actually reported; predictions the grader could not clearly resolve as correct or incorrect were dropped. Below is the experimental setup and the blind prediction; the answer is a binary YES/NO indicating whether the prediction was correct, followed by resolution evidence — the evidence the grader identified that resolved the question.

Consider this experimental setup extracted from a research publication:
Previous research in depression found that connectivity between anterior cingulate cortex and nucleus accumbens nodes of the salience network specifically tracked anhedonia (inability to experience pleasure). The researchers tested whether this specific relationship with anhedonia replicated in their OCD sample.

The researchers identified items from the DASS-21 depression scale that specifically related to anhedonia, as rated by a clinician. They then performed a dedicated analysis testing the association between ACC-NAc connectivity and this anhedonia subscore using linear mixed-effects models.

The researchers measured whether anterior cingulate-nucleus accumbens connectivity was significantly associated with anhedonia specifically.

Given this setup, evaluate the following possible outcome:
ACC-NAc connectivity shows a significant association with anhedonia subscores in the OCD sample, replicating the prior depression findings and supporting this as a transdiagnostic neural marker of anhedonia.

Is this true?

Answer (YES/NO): NO